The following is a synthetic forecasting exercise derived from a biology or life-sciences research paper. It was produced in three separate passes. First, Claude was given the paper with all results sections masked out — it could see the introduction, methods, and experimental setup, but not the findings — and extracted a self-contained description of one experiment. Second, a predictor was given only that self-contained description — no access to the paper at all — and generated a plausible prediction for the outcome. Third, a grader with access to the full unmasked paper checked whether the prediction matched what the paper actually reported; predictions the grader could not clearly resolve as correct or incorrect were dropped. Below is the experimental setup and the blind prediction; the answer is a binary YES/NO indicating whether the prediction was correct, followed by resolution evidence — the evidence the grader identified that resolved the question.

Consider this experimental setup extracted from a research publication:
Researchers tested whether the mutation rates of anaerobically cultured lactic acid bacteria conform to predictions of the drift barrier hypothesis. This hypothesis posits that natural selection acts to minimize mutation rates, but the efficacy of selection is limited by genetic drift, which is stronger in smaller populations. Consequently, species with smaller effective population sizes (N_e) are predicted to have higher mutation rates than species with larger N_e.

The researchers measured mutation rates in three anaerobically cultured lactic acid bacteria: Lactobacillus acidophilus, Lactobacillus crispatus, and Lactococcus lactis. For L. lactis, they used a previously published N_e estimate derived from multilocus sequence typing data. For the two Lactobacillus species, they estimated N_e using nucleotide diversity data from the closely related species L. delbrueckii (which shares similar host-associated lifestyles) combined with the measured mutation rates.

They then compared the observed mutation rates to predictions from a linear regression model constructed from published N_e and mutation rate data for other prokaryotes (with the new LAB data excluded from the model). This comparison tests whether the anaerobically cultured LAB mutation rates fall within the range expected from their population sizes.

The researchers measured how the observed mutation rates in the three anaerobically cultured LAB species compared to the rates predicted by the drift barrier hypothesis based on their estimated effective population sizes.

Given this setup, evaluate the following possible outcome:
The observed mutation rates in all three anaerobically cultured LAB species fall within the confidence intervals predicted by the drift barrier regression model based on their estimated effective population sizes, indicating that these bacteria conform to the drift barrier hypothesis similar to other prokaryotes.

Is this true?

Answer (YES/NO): YES